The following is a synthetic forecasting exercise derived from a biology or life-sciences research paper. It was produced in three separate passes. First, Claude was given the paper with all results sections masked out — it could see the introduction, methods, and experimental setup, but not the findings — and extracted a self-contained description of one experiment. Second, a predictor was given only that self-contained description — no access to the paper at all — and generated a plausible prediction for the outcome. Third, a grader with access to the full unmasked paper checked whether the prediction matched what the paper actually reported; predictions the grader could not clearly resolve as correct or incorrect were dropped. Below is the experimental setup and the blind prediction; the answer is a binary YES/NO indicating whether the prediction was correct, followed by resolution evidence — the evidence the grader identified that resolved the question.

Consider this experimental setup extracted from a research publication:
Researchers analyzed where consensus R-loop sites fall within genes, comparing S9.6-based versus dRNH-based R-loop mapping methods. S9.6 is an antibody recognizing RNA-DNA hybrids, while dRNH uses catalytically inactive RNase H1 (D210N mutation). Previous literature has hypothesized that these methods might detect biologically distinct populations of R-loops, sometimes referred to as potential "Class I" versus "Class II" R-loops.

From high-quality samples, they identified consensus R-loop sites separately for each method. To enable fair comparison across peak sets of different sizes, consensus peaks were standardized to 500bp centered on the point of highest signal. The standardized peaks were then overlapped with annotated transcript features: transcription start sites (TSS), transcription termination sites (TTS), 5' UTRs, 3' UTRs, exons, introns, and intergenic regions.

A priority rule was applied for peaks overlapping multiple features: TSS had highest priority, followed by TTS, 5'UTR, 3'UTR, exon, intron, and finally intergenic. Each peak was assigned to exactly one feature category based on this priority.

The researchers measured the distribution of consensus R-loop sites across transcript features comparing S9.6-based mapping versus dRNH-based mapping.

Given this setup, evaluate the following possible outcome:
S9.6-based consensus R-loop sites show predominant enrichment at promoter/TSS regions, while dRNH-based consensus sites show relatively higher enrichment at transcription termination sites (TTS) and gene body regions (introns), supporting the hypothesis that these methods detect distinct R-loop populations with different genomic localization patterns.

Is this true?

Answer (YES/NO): NO